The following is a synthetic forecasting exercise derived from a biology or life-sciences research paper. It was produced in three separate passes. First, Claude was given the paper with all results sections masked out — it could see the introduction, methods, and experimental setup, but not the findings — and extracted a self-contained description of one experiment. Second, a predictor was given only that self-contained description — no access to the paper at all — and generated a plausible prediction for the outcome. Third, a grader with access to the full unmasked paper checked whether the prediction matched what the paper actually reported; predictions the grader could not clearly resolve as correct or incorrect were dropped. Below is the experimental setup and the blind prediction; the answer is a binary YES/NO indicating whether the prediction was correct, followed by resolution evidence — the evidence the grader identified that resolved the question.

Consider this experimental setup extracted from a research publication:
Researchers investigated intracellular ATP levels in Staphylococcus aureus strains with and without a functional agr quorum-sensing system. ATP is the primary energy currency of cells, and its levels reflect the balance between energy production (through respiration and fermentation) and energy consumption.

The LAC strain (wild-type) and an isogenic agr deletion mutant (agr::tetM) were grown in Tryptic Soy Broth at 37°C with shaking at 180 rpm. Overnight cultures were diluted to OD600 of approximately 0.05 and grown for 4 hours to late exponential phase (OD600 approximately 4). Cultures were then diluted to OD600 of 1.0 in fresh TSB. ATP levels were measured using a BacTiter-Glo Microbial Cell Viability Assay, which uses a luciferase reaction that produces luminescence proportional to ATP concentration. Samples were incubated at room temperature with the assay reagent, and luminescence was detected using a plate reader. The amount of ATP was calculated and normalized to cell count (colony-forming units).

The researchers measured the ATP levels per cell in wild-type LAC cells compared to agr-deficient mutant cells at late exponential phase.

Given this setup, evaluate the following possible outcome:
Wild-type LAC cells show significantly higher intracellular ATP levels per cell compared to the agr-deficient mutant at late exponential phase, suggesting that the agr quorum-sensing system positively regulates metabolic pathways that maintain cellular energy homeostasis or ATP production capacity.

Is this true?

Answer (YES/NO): YES